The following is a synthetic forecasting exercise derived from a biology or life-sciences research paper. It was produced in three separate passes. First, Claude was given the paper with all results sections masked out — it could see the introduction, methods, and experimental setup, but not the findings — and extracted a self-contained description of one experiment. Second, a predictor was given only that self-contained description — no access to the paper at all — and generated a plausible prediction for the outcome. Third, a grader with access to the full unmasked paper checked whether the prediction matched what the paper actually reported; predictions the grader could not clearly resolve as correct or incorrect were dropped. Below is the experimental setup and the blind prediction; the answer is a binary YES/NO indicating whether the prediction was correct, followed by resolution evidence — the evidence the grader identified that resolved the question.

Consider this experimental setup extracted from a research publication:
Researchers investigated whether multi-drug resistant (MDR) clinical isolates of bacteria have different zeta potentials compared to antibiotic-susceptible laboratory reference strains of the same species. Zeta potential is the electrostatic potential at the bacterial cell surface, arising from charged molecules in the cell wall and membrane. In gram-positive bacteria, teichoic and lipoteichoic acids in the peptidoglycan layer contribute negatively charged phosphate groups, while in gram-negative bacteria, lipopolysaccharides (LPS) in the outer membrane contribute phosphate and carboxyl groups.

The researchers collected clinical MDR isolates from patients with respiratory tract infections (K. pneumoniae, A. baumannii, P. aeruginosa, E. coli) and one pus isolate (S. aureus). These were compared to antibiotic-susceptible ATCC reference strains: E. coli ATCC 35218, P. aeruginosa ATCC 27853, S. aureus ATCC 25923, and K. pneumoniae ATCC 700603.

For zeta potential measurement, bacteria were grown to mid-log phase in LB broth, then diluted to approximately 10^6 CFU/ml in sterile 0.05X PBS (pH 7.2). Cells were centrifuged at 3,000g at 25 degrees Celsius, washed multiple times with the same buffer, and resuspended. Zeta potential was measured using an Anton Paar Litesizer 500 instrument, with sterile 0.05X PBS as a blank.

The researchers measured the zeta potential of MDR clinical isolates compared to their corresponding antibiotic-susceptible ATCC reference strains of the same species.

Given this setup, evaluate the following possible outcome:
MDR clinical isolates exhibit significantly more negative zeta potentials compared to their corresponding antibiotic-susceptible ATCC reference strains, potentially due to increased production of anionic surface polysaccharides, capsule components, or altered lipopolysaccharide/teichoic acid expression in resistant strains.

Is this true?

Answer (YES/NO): NO